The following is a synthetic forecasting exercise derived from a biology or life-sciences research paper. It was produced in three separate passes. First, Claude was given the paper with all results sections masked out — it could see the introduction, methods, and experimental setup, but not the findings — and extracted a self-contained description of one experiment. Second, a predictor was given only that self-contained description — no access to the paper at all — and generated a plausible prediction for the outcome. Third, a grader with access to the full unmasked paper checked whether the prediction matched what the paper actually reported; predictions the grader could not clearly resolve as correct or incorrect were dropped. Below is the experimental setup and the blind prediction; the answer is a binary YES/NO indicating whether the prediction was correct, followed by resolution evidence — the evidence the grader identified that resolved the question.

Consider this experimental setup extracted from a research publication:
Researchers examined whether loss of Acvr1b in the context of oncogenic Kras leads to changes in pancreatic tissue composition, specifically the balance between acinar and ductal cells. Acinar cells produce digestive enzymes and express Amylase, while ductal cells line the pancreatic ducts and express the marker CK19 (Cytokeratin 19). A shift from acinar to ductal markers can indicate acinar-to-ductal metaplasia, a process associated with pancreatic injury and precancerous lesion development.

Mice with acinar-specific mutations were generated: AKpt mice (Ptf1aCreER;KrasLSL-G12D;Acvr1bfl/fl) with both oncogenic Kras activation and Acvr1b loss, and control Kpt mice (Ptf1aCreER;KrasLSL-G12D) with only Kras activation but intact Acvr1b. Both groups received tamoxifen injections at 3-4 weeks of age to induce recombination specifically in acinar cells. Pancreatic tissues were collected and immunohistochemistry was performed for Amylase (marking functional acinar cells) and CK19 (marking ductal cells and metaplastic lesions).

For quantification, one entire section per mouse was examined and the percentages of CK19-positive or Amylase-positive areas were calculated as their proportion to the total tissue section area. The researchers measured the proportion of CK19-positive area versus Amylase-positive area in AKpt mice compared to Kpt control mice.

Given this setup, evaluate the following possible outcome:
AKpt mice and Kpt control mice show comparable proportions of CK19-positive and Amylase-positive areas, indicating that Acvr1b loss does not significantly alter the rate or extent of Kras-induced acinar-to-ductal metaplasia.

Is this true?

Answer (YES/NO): NO